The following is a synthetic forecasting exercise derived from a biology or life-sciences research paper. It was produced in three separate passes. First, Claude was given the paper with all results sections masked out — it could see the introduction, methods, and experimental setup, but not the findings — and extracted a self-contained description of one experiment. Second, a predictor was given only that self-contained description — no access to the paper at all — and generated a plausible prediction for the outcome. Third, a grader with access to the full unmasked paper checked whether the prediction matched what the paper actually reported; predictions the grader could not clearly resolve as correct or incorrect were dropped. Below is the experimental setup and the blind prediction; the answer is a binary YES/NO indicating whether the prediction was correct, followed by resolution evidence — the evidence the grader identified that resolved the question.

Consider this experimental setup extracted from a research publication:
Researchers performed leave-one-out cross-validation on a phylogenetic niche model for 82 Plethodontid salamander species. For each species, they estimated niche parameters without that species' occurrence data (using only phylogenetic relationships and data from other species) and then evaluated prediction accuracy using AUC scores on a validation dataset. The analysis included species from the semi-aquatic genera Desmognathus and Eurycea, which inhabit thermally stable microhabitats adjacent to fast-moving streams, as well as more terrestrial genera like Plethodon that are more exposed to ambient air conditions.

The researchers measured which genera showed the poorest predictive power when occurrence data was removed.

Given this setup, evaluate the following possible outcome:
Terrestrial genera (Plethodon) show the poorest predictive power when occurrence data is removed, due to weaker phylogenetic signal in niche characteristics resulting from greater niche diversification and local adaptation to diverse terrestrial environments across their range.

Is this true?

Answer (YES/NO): NO